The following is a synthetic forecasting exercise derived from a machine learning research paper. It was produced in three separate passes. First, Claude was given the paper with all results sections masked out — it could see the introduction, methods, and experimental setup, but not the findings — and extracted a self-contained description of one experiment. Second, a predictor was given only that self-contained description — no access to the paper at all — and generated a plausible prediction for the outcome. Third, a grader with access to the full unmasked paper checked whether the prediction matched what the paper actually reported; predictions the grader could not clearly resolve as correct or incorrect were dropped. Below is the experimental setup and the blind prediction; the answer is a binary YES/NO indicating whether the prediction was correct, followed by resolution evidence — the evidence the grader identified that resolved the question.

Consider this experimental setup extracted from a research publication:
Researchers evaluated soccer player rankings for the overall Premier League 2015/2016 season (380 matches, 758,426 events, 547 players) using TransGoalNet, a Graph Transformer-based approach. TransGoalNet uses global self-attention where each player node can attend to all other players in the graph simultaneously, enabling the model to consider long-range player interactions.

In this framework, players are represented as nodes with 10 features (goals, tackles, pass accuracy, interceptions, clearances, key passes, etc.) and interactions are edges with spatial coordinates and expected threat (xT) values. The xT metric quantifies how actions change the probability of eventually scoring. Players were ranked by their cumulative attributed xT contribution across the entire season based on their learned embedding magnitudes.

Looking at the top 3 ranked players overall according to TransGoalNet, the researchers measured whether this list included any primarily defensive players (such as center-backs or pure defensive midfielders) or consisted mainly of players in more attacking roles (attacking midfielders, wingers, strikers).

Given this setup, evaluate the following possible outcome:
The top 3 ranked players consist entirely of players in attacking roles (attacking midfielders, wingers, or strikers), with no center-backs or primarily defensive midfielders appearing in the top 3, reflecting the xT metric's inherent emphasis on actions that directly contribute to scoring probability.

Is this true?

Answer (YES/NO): YES